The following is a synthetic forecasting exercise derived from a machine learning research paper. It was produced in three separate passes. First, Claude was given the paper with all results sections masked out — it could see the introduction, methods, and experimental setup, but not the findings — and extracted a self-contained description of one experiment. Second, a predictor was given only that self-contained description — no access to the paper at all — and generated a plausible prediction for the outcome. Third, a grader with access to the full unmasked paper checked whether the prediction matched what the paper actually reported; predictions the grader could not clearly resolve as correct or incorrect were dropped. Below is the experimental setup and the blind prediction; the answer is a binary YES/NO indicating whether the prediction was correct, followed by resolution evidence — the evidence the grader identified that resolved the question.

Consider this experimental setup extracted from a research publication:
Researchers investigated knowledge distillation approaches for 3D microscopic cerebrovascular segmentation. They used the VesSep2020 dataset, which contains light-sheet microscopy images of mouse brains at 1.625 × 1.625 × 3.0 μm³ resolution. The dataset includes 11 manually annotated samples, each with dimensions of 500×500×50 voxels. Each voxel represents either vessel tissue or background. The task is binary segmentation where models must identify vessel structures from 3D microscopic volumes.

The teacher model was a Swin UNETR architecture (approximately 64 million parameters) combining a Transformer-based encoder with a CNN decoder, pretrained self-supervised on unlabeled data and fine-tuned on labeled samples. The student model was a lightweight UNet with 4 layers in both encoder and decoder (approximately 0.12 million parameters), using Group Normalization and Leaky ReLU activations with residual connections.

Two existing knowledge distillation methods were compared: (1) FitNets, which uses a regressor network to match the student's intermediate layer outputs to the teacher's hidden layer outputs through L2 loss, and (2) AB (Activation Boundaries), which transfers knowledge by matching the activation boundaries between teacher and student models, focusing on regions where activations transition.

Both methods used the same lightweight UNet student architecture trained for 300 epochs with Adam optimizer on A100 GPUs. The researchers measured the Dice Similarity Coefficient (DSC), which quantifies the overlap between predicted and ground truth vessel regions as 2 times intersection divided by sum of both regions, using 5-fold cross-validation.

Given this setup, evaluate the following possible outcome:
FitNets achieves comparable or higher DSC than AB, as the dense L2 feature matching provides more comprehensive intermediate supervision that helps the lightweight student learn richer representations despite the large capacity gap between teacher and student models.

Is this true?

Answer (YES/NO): YES